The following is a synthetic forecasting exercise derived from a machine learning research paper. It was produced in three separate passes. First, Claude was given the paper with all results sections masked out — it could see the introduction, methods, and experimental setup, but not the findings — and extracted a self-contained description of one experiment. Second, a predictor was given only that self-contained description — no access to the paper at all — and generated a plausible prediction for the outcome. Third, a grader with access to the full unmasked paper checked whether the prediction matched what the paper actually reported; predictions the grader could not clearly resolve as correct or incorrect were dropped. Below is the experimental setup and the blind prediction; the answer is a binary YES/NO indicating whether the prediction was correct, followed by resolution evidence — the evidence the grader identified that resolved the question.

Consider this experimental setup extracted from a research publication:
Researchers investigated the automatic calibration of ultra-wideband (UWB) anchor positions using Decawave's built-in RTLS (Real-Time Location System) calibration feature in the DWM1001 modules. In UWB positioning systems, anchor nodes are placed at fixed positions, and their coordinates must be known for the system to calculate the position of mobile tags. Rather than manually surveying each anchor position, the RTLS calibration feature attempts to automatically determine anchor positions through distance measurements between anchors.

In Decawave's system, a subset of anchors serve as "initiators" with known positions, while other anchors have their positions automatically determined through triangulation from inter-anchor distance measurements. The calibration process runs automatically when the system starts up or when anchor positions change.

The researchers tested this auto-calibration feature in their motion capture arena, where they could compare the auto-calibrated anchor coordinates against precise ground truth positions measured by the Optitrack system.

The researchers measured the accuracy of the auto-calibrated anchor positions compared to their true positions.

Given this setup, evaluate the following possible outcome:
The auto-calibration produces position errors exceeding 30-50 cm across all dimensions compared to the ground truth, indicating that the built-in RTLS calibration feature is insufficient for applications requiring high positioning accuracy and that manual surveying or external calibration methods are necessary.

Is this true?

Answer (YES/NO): YES